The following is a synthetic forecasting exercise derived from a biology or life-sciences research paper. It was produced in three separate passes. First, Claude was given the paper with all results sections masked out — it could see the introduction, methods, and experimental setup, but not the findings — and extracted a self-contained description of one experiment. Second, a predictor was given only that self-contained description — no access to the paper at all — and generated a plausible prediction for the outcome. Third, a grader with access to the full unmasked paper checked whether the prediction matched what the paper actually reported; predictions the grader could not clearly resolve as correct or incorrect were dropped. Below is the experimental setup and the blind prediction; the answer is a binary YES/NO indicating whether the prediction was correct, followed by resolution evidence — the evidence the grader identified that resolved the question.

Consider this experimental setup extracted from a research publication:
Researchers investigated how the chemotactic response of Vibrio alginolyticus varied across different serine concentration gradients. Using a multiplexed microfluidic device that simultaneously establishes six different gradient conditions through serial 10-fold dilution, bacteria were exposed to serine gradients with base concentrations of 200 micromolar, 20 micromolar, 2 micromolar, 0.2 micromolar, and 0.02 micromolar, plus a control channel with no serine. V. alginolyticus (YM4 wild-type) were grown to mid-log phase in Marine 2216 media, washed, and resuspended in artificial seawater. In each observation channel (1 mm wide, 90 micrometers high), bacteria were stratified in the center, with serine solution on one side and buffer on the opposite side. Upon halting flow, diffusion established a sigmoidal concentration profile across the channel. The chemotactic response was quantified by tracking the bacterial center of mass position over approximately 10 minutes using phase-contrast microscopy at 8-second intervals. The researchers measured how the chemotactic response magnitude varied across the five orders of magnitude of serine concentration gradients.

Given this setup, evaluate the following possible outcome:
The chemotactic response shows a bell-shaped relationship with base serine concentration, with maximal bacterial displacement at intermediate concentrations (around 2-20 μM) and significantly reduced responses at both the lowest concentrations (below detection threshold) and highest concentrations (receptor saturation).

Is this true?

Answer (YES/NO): NO